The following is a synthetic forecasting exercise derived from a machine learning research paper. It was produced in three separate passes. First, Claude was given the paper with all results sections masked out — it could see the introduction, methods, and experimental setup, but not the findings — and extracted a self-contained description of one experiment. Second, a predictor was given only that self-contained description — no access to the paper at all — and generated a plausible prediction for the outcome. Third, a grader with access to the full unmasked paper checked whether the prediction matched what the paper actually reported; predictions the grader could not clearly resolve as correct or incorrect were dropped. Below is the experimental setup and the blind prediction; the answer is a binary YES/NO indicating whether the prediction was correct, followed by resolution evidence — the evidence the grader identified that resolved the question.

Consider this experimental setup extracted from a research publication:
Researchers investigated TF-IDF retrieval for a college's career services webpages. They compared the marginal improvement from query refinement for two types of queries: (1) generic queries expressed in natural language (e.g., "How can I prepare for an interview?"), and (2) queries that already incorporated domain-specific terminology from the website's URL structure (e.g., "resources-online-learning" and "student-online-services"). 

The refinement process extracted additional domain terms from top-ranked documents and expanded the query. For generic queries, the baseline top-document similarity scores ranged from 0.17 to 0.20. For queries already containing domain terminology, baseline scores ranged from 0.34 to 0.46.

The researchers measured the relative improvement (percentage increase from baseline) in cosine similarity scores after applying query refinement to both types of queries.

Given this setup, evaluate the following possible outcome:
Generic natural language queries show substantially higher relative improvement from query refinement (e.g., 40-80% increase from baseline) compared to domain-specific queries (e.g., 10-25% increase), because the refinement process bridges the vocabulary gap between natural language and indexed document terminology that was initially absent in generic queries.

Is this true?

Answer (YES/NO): NO